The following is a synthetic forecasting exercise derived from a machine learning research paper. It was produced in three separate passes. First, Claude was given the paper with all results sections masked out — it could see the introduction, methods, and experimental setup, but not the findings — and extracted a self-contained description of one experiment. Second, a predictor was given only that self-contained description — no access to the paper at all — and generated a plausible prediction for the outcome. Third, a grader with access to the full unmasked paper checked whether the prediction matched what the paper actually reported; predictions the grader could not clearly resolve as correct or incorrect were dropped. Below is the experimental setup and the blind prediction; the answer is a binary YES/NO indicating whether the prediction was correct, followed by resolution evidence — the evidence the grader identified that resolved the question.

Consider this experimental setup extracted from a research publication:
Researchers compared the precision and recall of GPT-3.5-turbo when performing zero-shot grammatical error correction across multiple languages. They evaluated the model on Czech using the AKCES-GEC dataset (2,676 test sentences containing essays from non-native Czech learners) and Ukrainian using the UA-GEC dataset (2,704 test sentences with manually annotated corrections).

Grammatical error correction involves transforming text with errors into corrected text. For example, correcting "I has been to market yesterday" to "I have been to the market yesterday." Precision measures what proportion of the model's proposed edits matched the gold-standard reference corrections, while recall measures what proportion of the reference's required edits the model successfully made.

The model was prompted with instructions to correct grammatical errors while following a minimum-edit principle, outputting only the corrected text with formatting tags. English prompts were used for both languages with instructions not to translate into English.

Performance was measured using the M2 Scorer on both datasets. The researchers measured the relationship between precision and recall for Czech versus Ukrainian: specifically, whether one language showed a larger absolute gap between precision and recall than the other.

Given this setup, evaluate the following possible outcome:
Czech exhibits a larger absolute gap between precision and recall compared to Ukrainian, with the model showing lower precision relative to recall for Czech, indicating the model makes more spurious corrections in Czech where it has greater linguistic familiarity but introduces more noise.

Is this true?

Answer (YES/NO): NO